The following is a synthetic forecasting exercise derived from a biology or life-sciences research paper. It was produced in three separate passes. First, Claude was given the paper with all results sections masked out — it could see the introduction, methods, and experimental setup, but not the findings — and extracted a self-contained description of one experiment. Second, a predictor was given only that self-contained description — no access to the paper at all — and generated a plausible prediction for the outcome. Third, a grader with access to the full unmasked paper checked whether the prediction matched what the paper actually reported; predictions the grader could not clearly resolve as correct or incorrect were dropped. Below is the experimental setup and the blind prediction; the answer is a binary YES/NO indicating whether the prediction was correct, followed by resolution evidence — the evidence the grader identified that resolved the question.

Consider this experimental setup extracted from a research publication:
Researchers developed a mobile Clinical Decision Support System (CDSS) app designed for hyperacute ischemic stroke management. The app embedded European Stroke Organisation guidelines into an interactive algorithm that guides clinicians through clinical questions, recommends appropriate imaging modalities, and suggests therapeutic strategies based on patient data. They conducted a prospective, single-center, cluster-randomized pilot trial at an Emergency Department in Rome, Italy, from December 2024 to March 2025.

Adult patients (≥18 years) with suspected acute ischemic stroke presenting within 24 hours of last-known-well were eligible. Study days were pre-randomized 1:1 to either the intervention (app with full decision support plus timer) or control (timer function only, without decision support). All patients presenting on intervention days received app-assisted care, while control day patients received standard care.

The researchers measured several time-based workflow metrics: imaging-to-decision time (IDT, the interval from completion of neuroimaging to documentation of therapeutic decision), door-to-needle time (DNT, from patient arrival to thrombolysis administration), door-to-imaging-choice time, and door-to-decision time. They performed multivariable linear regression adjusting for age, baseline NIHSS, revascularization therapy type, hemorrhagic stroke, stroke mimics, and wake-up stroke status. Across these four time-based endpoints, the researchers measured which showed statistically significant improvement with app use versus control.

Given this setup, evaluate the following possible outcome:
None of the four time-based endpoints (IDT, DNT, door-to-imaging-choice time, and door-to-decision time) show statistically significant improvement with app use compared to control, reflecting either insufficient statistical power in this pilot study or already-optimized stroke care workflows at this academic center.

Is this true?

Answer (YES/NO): NO